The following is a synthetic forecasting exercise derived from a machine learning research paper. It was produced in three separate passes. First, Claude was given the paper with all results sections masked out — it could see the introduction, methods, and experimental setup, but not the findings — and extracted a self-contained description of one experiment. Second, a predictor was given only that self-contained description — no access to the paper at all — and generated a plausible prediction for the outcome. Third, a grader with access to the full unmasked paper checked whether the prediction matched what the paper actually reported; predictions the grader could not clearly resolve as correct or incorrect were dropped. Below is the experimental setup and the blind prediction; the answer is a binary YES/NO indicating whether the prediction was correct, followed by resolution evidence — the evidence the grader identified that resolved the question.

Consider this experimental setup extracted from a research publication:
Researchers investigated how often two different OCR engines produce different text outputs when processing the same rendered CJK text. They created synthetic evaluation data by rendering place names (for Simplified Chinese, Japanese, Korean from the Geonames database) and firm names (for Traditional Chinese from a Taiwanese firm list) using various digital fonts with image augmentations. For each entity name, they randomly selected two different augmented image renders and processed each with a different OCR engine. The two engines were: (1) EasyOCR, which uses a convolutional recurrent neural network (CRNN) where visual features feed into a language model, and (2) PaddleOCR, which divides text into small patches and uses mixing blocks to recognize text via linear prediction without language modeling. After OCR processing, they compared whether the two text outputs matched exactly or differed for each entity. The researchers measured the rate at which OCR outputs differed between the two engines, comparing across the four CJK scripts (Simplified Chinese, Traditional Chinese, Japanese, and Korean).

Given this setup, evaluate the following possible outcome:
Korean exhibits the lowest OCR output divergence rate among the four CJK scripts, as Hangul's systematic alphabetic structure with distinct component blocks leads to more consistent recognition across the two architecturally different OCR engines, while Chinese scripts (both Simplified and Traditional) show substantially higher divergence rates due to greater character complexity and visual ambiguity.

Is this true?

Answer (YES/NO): NO